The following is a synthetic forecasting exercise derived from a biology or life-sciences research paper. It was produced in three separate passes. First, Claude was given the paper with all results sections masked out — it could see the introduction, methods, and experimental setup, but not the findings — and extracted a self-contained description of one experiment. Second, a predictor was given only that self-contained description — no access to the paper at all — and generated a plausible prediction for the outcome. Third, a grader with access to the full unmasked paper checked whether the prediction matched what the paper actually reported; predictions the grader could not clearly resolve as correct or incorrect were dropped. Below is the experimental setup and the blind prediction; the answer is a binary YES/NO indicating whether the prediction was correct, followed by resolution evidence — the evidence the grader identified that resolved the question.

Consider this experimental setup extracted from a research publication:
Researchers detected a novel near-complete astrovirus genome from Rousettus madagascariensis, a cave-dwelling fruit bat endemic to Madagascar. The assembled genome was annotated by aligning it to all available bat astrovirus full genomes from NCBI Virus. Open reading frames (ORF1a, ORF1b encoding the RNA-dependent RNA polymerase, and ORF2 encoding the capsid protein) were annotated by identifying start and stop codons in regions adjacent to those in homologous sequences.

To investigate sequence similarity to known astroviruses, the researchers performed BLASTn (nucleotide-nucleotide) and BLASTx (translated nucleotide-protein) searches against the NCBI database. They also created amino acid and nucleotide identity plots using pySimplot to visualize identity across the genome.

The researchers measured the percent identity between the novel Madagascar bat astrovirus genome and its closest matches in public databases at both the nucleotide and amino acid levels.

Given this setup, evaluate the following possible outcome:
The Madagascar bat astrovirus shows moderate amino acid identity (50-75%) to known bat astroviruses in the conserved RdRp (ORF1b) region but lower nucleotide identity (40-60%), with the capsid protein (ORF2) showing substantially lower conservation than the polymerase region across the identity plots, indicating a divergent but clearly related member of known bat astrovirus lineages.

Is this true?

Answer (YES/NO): NO